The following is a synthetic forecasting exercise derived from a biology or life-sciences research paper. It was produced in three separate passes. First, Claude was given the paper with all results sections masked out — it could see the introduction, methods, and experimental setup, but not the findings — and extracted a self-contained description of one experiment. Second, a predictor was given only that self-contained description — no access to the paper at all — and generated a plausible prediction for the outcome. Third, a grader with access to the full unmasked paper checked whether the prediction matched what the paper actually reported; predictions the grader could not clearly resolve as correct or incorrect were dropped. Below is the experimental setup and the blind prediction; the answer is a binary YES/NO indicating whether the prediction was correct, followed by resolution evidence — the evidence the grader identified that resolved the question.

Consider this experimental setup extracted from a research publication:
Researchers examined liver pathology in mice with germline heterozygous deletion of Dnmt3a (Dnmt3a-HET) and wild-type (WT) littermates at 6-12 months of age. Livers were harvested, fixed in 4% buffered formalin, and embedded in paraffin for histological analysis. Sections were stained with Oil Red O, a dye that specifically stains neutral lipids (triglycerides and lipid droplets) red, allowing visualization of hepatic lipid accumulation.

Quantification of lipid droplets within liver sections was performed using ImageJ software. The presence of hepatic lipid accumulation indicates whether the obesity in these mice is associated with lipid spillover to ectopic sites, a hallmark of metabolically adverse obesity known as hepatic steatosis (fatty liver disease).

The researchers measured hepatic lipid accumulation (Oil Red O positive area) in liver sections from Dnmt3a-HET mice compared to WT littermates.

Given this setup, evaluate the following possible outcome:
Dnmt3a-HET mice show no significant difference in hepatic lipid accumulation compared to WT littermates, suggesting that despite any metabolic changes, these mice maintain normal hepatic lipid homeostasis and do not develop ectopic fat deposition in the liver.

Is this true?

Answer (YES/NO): NO